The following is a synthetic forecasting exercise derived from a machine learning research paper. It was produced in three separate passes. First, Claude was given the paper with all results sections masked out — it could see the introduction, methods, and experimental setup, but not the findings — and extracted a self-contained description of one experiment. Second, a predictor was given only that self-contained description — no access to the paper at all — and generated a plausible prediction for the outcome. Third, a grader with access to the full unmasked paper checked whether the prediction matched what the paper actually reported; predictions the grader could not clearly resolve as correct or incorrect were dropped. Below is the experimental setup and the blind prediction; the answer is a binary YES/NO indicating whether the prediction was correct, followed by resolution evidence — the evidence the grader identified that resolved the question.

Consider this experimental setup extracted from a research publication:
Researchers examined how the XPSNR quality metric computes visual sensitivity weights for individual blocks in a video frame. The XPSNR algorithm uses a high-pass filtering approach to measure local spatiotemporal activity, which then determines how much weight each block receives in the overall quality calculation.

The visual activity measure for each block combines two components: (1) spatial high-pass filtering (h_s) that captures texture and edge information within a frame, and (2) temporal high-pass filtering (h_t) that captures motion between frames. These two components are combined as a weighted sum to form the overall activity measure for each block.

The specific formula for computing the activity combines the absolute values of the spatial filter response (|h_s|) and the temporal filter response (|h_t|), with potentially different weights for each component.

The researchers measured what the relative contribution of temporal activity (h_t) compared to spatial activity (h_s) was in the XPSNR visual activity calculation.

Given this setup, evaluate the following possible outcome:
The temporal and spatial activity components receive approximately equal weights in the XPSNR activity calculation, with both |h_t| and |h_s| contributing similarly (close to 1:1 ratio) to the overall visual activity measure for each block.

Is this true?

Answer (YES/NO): NO